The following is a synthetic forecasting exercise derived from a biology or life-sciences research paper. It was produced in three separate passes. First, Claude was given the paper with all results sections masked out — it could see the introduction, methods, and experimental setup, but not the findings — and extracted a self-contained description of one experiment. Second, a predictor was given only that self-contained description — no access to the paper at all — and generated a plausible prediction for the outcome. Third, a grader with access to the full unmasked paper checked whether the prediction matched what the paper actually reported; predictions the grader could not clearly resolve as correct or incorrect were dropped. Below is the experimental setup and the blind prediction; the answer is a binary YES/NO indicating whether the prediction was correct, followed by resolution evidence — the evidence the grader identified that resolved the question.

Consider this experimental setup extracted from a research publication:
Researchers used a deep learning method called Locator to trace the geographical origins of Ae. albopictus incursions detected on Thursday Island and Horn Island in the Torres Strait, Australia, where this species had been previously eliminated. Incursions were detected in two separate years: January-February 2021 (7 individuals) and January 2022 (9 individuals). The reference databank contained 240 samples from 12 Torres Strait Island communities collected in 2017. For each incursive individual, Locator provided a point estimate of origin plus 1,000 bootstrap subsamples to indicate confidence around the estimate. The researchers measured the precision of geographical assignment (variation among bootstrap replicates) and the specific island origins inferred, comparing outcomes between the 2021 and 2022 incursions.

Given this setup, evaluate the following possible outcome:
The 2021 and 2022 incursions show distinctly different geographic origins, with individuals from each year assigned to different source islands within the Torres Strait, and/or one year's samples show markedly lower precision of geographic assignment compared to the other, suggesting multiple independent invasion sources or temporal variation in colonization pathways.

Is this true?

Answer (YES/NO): YES